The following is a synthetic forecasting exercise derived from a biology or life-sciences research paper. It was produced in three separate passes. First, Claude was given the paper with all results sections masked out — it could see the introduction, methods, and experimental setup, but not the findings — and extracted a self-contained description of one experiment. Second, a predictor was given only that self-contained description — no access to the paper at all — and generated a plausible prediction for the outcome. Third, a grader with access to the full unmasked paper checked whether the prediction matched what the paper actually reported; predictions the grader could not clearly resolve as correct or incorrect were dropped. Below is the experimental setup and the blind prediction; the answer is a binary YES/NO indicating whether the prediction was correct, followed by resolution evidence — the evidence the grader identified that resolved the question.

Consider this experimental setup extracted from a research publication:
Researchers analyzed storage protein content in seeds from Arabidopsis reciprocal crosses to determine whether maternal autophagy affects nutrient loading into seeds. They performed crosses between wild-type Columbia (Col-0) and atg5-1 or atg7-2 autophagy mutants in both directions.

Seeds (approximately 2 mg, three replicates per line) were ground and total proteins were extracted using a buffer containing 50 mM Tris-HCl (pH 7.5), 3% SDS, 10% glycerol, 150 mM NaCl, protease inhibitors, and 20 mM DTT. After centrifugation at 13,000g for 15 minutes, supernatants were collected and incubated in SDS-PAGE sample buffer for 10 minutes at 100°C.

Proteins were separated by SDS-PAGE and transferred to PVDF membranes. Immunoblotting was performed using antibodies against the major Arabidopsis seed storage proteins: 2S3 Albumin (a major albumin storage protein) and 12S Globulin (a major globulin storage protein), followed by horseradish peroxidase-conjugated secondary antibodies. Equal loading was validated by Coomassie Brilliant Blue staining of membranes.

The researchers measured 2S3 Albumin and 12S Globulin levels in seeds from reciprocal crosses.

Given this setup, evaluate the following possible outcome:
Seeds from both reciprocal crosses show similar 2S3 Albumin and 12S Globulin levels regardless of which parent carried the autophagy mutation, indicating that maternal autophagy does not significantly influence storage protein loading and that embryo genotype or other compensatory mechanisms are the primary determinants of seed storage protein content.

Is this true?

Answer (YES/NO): NO